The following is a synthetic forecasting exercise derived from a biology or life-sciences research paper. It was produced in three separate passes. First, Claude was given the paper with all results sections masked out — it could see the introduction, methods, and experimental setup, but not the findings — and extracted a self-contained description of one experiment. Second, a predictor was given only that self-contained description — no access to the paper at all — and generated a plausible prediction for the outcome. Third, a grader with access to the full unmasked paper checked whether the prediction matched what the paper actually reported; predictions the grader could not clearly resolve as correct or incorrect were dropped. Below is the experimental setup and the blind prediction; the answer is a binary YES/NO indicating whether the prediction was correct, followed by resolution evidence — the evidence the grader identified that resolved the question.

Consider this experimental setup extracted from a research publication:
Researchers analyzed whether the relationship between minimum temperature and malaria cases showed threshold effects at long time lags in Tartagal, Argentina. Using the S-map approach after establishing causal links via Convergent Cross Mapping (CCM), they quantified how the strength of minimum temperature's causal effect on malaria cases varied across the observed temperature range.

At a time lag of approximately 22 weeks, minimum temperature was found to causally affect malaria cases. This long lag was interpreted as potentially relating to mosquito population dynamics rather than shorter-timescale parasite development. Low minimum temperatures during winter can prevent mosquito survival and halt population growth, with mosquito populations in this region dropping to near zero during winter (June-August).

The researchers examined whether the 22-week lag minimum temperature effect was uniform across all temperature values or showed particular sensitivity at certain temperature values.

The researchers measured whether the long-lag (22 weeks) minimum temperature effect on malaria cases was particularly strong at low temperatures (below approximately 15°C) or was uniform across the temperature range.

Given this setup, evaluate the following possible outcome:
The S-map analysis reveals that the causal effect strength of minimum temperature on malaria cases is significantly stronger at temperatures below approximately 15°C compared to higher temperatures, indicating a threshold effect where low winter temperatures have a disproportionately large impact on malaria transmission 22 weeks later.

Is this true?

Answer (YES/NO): YES